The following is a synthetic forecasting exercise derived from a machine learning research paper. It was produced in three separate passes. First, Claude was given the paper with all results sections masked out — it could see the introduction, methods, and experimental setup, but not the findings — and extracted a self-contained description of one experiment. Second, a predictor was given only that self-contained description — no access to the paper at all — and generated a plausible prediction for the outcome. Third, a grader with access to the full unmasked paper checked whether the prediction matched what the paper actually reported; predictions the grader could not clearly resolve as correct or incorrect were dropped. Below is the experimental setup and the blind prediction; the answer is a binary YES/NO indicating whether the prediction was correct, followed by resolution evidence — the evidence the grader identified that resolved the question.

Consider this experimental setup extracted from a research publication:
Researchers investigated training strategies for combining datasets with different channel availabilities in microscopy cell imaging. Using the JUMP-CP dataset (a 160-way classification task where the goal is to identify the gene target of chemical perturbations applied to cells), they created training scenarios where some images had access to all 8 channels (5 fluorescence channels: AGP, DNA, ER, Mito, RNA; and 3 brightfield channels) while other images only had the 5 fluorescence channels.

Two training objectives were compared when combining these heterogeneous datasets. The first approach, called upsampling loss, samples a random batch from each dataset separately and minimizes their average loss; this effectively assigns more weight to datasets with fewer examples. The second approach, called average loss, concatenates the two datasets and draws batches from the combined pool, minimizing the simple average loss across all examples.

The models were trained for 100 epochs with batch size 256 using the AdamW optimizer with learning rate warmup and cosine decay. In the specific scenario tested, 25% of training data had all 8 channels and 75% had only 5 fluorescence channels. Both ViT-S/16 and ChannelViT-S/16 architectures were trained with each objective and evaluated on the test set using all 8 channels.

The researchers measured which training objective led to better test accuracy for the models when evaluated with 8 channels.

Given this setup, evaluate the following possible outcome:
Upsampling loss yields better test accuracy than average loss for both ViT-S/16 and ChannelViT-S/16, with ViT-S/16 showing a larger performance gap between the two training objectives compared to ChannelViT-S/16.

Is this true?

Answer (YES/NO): NO